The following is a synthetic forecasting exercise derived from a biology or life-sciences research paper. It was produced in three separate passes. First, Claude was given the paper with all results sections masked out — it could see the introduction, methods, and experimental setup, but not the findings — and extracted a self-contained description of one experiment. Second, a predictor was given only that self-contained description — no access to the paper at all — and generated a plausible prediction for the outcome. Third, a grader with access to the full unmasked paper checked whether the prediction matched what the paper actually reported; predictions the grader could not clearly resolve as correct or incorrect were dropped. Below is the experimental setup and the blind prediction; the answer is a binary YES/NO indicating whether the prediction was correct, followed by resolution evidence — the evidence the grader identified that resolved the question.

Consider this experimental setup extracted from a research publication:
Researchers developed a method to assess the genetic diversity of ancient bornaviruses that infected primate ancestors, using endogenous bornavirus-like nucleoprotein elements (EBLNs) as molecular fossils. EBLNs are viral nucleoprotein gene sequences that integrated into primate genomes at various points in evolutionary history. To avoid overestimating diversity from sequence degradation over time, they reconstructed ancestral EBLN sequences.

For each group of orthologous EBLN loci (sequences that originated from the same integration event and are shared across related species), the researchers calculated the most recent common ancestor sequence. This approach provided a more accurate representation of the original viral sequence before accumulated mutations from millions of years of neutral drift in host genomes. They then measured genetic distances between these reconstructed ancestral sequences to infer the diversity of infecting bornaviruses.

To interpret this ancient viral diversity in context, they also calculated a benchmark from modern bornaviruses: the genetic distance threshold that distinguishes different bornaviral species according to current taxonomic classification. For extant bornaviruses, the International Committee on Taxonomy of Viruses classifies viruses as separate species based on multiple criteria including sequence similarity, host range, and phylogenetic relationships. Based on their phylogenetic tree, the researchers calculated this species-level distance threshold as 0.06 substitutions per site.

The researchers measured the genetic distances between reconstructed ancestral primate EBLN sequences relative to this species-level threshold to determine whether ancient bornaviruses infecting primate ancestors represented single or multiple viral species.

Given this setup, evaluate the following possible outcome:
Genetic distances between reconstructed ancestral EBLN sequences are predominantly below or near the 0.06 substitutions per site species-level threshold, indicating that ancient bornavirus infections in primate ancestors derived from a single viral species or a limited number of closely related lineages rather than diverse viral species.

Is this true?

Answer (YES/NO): NO